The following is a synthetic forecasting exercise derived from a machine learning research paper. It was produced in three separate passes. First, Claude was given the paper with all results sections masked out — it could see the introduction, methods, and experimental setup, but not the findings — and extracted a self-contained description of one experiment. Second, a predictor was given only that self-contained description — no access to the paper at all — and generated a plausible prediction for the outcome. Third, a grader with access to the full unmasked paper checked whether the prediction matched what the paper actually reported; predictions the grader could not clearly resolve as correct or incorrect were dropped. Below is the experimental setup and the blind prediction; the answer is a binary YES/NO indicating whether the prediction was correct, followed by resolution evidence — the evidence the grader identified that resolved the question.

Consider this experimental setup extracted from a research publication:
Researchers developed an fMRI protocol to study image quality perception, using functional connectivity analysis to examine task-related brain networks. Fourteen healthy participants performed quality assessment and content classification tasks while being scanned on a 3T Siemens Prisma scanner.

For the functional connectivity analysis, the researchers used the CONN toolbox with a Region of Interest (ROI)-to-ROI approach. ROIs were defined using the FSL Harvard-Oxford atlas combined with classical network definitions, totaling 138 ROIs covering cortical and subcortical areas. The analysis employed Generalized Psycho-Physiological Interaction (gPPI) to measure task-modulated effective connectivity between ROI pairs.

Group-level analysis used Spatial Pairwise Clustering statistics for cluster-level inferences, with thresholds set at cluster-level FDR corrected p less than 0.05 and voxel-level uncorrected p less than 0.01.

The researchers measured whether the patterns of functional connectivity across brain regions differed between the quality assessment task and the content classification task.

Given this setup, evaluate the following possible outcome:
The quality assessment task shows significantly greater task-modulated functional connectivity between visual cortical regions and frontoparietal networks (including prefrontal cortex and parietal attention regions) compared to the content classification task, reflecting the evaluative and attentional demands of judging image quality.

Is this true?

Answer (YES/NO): NO